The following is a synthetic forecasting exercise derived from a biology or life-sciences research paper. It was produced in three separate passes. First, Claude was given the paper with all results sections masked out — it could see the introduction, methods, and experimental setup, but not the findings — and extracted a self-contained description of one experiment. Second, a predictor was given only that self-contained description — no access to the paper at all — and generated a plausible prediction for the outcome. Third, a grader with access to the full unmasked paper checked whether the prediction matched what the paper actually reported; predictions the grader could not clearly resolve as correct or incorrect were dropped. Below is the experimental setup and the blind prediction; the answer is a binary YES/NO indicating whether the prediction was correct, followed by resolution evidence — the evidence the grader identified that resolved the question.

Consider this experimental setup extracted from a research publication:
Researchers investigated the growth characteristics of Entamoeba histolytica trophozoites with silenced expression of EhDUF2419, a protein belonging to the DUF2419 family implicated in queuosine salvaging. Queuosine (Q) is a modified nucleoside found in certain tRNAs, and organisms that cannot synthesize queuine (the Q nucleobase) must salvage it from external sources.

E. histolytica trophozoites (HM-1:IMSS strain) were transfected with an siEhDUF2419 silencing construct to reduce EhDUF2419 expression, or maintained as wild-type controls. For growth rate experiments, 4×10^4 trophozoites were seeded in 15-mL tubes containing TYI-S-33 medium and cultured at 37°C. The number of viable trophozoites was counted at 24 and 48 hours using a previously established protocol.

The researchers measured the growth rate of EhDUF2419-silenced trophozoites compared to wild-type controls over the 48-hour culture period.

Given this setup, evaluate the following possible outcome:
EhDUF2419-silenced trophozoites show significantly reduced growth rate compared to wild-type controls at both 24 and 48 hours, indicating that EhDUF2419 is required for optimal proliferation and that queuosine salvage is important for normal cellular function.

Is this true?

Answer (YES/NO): NO